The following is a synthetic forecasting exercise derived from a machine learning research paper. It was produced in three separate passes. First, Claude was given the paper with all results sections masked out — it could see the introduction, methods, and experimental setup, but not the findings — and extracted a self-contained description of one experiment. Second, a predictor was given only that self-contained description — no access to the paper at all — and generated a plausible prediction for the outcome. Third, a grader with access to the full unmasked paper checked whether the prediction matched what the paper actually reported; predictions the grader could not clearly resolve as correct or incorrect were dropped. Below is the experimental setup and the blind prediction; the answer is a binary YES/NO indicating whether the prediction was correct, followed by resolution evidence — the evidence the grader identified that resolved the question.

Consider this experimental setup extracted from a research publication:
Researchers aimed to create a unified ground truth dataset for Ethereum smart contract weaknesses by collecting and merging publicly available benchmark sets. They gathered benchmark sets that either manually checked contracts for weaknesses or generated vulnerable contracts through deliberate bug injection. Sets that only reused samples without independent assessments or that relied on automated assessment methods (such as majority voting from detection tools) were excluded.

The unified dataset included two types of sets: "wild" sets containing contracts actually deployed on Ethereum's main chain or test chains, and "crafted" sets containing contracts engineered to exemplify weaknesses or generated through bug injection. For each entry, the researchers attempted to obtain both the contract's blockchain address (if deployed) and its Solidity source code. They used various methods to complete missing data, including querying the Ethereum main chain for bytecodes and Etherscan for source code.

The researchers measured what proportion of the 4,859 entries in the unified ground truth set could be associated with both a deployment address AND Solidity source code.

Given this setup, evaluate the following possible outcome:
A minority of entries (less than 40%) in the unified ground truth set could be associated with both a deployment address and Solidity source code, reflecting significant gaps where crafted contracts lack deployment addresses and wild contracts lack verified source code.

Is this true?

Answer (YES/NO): NO